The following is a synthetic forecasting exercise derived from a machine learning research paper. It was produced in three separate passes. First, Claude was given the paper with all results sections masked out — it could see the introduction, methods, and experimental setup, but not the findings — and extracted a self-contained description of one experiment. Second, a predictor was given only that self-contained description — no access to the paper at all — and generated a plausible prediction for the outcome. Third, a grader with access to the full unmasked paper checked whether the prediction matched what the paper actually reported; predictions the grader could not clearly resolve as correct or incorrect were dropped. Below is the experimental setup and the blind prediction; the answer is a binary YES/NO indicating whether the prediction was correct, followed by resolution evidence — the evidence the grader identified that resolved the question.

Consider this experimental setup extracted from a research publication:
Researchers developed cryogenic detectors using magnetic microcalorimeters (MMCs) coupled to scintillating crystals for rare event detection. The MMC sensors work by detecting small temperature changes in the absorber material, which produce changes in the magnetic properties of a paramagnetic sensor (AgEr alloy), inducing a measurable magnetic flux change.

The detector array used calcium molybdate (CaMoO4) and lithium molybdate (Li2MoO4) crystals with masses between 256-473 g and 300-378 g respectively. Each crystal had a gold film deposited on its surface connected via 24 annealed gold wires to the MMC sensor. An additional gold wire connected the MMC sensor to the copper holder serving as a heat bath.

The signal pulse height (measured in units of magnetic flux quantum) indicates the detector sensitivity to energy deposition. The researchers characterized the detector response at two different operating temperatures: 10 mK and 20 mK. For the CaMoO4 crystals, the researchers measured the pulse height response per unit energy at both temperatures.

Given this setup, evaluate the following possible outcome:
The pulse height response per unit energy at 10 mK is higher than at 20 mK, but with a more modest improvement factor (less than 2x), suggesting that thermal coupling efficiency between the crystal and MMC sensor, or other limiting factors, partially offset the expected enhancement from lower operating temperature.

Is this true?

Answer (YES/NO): NO